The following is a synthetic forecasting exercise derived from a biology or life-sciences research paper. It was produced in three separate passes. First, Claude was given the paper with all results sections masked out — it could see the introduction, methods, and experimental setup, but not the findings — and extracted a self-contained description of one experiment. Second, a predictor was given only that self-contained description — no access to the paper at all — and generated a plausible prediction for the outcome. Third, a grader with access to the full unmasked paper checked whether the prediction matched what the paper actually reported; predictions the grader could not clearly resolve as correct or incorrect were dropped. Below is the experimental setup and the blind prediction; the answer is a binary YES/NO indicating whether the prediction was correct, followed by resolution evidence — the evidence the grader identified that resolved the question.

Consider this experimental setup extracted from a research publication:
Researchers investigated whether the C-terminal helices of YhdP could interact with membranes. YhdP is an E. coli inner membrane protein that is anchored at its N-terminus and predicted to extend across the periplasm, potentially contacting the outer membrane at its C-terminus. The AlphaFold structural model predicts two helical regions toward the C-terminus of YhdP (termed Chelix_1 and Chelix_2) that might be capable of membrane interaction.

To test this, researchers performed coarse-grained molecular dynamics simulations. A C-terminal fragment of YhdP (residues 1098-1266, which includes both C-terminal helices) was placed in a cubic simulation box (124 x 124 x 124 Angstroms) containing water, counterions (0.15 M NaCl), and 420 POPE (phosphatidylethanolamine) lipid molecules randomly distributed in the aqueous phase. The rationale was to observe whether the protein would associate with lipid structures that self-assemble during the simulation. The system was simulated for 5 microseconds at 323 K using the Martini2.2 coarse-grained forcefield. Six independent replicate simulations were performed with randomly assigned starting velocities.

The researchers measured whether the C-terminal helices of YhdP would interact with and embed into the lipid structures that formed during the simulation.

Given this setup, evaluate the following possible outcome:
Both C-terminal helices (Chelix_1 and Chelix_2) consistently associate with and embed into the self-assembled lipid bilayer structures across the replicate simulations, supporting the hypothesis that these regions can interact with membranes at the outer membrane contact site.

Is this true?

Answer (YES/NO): YES